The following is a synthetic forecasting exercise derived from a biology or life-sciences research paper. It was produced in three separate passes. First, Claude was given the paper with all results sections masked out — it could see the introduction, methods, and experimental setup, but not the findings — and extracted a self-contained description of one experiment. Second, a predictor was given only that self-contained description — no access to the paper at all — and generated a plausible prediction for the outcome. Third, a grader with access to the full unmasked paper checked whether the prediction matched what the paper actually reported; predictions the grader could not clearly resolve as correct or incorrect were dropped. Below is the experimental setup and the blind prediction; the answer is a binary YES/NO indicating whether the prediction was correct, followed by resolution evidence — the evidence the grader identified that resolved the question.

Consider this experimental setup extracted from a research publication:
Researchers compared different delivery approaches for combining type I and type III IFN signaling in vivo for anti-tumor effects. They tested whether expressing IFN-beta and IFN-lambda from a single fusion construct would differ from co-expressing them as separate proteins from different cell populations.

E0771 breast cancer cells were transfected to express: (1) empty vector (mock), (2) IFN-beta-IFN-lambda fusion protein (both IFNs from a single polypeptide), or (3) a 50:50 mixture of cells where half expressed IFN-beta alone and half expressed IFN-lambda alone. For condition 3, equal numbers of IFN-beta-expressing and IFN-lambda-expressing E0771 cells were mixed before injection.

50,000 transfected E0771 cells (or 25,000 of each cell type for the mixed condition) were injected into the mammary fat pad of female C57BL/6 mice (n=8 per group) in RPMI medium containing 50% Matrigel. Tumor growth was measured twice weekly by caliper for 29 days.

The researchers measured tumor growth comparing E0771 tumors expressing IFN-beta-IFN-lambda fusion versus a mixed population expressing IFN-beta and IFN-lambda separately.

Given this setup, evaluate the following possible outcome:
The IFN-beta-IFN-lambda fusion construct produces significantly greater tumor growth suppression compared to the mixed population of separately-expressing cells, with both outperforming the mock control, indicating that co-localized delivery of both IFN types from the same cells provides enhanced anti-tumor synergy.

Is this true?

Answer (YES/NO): YES